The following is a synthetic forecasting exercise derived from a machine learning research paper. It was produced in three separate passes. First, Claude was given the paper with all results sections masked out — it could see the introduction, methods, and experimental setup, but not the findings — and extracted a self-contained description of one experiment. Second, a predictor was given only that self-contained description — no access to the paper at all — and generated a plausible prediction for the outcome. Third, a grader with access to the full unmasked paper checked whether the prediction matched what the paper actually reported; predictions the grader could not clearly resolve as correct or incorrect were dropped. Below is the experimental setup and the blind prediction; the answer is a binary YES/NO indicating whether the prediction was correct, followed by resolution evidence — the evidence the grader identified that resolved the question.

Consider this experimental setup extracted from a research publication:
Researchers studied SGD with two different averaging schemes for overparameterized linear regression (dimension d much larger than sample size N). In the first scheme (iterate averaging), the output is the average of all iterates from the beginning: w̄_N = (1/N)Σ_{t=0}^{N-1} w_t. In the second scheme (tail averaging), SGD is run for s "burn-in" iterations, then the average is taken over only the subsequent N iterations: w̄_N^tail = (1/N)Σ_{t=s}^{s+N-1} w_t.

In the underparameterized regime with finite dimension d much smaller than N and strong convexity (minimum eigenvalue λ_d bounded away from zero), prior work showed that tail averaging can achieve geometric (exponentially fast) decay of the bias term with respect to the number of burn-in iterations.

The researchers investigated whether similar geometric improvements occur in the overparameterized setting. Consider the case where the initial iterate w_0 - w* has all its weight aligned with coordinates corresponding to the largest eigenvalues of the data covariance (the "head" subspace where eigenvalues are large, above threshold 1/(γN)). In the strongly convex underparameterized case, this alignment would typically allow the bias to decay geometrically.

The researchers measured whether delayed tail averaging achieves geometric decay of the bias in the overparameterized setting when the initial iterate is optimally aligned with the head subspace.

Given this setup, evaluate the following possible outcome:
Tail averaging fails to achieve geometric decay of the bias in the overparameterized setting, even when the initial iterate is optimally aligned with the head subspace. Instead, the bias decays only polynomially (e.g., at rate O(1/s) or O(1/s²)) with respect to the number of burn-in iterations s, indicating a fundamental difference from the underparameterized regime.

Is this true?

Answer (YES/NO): YES